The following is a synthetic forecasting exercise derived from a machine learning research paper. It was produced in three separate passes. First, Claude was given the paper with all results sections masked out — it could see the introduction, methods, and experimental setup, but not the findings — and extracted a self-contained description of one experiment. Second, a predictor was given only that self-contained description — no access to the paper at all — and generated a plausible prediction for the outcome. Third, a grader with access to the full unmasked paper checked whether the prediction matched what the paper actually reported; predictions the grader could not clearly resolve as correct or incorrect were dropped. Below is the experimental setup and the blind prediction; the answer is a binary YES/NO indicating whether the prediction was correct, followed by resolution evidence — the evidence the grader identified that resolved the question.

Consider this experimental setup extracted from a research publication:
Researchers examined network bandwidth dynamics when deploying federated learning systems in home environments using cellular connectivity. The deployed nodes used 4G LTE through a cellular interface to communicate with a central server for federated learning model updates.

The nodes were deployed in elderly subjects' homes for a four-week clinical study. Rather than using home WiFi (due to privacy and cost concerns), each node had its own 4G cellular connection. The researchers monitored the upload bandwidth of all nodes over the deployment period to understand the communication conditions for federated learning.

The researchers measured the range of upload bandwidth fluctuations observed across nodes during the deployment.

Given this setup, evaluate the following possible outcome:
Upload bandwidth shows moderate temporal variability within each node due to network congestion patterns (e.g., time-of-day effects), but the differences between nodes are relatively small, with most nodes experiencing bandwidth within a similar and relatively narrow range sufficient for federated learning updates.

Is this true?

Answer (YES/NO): NO